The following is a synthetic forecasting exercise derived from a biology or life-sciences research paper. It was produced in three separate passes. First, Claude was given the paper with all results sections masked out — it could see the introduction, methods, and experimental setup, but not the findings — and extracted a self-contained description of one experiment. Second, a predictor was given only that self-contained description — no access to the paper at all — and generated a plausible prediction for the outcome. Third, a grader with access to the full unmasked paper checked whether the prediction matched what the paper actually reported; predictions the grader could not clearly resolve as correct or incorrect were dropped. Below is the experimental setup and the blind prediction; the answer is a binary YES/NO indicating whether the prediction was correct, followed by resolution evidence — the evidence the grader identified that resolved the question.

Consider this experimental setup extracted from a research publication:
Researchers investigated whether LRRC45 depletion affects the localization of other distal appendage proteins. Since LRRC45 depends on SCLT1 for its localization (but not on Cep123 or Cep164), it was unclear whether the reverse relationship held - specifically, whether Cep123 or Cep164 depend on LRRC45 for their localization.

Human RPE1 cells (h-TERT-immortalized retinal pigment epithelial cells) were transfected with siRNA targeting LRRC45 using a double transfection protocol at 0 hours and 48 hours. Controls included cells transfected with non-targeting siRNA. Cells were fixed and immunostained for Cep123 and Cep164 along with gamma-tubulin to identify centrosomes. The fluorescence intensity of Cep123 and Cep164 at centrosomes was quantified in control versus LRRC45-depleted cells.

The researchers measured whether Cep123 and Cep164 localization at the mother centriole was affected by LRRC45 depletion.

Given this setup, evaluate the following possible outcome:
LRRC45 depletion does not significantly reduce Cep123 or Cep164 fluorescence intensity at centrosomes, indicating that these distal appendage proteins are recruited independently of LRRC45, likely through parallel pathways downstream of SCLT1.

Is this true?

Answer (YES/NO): YES